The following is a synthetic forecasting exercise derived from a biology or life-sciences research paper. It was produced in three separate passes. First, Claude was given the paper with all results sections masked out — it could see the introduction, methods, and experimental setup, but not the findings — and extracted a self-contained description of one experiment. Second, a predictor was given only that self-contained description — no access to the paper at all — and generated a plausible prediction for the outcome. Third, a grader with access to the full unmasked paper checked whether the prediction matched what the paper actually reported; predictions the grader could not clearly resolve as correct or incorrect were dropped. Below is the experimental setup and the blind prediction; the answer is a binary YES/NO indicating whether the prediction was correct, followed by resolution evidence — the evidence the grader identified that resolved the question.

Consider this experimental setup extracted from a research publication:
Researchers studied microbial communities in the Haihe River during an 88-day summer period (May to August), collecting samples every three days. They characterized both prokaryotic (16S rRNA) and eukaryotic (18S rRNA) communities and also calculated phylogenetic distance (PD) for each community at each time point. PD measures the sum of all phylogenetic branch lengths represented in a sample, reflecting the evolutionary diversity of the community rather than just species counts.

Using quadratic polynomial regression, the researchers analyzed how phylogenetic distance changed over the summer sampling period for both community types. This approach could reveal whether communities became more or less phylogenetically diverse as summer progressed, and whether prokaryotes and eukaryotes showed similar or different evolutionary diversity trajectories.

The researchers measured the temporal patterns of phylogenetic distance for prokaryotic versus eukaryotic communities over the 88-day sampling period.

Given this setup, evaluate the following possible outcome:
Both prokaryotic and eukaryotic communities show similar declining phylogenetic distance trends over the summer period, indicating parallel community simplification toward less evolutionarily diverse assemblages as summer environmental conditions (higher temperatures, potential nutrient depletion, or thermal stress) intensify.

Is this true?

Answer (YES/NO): NO